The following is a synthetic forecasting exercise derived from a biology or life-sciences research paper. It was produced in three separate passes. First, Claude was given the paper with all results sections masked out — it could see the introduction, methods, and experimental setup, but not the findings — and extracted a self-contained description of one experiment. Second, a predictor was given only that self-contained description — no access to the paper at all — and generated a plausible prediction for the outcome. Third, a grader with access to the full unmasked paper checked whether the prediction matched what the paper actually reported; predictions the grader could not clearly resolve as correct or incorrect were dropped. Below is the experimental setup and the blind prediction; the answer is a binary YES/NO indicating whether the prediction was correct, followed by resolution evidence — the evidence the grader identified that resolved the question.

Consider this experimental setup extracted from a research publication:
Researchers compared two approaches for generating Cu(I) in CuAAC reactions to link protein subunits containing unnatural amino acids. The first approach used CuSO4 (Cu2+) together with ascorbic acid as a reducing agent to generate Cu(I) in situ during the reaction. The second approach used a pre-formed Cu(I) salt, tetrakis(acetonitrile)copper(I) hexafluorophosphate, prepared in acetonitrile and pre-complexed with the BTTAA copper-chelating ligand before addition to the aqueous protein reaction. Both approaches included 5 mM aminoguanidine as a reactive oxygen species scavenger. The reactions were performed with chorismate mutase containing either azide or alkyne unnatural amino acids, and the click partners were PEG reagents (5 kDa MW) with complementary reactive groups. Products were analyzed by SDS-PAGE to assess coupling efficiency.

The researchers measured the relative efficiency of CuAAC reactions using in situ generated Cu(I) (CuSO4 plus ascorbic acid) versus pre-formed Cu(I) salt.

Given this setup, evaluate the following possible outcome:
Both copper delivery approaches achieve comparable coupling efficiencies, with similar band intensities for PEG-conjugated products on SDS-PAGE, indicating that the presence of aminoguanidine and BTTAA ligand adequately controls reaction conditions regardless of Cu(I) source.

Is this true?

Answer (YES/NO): NO